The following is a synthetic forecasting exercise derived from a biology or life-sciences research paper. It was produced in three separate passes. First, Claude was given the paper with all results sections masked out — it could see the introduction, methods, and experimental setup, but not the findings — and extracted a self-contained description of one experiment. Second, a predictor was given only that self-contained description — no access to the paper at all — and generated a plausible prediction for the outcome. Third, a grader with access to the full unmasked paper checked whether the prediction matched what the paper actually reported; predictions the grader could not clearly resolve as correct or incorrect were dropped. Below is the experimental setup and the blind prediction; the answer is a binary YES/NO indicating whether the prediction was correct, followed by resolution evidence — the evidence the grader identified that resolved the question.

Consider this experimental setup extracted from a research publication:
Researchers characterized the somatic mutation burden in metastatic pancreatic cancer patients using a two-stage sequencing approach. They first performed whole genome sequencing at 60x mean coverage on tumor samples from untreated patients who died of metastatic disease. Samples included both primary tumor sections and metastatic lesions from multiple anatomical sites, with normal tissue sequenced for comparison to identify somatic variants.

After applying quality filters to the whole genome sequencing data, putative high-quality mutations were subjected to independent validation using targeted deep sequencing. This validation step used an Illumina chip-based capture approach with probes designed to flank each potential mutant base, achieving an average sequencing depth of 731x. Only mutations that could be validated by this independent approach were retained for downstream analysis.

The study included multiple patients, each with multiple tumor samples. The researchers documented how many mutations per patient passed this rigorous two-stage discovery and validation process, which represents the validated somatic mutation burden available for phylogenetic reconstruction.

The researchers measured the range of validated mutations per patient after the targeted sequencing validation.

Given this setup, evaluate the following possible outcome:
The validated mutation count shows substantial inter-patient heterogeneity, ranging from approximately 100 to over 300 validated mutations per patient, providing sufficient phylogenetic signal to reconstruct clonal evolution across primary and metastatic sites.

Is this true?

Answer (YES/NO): NO